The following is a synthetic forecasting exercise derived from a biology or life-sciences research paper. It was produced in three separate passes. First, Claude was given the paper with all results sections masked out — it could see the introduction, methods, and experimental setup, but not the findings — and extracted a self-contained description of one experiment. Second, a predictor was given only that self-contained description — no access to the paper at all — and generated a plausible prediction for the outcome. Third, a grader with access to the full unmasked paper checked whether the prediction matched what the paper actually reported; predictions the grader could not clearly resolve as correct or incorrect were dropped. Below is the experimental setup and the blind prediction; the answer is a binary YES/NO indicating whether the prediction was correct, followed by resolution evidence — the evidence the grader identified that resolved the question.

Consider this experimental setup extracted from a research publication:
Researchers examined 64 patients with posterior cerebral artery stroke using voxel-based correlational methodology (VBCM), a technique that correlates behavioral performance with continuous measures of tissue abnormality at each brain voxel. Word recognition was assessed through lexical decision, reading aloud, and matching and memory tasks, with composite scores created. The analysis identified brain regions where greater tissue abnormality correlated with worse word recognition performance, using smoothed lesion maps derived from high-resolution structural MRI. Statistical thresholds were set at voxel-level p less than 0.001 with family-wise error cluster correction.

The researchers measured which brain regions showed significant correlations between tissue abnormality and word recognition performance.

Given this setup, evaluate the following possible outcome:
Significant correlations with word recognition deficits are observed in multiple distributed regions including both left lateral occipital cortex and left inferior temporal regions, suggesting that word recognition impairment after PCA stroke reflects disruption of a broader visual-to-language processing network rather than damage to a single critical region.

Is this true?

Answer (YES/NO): NO